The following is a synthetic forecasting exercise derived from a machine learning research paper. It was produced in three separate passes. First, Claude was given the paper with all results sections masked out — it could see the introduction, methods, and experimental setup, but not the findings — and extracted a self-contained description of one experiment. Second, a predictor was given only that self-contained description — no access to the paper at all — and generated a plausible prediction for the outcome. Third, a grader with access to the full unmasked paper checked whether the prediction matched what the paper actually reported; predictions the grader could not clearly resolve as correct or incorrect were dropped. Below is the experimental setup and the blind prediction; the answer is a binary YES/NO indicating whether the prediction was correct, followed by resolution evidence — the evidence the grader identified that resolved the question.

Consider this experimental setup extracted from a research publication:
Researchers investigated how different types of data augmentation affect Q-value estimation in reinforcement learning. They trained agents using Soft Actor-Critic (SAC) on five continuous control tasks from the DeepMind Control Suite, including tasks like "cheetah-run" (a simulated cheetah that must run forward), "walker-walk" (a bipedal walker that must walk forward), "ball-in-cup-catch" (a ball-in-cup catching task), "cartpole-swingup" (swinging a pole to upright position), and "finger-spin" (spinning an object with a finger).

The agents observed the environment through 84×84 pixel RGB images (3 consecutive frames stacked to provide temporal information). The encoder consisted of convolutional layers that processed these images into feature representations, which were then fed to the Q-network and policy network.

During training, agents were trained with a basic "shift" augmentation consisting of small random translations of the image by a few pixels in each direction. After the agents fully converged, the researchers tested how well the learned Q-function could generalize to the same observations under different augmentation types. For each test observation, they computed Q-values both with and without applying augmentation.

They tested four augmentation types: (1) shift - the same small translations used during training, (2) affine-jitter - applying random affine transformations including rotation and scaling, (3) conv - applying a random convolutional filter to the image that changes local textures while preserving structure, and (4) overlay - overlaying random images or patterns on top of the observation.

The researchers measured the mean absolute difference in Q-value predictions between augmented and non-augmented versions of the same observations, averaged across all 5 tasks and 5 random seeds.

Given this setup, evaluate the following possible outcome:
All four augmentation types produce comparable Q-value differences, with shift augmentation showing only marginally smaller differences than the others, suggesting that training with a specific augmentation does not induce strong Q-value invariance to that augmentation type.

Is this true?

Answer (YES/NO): NO